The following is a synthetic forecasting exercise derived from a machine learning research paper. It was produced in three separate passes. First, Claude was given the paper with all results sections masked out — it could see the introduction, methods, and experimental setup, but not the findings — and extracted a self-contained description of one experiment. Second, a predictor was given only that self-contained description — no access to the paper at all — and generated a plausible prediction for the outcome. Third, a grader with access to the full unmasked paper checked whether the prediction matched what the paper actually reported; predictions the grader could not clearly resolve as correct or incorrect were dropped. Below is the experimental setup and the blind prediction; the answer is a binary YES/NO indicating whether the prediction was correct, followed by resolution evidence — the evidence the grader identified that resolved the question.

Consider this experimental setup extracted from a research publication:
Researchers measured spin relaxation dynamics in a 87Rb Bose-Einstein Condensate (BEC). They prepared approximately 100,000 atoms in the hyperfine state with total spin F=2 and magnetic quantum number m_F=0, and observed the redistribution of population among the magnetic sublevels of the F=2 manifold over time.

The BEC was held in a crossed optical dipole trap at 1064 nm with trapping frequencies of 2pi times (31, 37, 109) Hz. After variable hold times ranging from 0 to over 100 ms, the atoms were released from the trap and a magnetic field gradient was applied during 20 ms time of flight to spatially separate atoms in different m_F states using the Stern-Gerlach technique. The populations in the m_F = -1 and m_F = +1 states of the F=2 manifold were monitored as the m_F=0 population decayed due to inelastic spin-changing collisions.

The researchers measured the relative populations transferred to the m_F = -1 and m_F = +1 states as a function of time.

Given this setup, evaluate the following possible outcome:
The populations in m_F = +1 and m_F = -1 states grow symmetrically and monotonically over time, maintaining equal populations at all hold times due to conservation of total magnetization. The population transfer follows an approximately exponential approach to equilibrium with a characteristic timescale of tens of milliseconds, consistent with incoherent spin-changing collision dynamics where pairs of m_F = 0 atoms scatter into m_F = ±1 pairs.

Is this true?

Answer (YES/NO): NO